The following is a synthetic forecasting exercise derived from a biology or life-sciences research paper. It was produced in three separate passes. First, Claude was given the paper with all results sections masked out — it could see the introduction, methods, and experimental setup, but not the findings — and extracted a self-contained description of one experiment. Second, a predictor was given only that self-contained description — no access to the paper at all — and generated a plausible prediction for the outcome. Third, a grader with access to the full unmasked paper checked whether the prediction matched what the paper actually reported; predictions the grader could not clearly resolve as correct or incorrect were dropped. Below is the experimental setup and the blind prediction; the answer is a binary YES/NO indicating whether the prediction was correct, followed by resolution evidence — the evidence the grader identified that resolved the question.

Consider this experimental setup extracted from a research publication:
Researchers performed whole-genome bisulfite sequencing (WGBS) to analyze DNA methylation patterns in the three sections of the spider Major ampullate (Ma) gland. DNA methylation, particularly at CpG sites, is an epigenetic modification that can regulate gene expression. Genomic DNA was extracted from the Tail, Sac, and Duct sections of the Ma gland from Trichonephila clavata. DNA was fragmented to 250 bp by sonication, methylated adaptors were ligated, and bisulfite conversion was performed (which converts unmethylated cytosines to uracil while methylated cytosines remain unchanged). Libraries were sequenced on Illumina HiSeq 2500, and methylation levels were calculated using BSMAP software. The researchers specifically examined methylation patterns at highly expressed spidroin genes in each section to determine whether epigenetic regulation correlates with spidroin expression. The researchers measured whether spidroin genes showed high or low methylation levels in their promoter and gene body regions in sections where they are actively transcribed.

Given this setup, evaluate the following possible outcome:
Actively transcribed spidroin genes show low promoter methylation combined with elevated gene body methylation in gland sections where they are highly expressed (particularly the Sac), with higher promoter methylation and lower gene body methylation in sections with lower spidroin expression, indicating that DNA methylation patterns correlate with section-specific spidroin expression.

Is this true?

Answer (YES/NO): NO